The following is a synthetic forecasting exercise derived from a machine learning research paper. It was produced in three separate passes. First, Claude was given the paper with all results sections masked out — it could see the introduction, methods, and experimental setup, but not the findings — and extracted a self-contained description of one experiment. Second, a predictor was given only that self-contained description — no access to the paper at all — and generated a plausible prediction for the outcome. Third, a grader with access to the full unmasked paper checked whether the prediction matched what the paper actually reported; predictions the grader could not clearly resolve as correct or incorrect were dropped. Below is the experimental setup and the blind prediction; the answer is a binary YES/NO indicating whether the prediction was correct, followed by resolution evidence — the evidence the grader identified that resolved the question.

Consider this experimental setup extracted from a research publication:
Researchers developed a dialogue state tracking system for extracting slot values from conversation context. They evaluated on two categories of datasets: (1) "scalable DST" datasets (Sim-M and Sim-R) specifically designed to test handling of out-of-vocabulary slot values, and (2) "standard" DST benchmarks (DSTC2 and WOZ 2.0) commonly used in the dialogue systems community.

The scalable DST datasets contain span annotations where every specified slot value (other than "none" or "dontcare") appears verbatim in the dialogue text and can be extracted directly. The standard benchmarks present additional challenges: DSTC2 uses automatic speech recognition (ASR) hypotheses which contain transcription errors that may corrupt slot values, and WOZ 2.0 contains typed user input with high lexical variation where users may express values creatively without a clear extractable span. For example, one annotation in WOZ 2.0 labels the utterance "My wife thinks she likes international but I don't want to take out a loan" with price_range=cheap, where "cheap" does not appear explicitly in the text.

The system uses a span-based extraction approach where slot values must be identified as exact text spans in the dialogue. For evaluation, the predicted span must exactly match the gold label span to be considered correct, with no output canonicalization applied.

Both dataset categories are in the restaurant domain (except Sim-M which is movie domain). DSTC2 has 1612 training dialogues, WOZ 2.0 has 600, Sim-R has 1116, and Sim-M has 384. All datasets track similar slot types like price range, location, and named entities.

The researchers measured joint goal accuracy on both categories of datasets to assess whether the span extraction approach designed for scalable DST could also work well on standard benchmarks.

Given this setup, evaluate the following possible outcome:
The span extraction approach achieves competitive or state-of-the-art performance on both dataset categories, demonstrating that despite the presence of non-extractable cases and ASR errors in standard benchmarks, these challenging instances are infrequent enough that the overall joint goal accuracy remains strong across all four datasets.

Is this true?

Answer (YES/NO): NO